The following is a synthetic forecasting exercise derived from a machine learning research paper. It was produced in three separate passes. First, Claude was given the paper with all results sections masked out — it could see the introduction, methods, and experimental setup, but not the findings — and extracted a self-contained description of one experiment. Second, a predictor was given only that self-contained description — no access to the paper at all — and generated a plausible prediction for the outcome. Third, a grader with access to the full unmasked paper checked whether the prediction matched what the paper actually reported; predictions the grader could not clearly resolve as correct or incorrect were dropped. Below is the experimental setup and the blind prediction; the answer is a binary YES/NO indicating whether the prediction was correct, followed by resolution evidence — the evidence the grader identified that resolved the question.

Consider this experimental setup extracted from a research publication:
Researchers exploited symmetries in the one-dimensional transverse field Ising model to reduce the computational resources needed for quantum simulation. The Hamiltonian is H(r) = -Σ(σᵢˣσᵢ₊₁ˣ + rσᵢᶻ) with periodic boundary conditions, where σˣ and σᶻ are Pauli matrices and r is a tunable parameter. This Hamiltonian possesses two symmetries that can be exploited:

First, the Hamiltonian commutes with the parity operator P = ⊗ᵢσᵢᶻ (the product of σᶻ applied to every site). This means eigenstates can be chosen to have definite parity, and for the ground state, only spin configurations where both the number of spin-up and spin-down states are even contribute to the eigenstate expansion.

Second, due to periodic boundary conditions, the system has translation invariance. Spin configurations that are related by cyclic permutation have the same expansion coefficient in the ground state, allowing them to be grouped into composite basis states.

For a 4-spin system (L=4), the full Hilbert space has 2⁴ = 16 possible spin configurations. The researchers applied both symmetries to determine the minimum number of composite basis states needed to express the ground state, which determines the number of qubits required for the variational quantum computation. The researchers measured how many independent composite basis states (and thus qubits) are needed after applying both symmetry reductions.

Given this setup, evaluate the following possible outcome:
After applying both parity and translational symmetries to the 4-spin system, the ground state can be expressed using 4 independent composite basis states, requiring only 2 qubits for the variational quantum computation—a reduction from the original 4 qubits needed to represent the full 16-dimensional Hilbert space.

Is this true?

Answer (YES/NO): YES